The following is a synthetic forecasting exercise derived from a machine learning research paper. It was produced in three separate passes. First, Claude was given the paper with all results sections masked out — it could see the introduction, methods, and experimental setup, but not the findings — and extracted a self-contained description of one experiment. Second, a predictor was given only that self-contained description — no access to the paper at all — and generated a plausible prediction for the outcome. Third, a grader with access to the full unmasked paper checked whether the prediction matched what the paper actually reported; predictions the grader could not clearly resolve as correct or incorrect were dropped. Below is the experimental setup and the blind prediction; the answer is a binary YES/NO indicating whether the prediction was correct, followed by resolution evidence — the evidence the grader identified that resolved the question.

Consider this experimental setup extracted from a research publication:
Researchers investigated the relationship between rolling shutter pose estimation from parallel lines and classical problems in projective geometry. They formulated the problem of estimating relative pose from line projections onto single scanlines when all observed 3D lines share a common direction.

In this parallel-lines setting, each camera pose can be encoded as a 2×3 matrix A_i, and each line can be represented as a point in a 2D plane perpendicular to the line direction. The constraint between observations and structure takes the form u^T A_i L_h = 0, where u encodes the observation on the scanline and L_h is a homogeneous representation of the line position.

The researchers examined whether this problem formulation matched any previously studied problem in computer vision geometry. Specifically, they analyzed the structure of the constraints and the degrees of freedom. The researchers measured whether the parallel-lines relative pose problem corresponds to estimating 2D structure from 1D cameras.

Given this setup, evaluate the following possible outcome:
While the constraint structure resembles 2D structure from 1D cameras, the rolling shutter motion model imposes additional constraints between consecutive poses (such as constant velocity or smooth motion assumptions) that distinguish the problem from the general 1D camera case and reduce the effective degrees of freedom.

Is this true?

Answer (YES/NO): NO